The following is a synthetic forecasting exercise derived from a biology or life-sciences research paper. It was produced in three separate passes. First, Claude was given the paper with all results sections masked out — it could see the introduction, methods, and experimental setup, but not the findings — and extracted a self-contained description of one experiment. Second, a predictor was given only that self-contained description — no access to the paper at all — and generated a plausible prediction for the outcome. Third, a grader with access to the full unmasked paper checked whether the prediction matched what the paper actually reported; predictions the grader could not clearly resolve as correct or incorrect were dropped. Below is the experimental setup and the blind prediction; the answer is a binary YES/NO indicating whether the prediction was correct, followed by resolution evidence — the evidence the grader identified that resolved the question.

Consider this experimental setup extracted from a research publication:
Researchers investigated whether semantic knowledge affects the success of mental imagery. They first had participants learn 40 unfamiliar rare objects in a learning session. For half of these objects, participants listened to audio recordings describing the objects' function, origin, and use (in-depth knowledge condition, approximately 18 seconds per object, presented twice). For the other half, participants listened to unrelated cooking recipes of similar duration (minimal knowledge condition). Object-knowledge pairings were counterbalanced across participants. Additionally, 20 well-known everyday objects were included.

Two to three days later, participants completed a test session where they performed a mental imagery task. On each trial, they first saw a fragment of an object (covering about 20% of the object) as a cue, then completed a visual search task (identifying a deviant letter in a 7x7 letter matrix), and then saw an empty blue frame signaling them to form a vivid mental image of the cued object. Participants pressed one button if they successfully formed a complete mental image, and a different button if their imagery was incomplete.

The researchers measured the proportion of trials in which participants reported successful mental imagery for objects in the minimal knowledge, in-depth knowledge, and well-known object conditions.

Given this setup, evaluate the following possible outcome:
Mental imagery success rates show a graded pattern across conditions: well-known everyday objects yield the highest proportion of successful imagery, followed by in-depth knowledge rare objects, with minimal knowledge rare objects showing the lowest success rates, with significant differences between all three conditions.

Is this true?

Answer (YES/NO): NO